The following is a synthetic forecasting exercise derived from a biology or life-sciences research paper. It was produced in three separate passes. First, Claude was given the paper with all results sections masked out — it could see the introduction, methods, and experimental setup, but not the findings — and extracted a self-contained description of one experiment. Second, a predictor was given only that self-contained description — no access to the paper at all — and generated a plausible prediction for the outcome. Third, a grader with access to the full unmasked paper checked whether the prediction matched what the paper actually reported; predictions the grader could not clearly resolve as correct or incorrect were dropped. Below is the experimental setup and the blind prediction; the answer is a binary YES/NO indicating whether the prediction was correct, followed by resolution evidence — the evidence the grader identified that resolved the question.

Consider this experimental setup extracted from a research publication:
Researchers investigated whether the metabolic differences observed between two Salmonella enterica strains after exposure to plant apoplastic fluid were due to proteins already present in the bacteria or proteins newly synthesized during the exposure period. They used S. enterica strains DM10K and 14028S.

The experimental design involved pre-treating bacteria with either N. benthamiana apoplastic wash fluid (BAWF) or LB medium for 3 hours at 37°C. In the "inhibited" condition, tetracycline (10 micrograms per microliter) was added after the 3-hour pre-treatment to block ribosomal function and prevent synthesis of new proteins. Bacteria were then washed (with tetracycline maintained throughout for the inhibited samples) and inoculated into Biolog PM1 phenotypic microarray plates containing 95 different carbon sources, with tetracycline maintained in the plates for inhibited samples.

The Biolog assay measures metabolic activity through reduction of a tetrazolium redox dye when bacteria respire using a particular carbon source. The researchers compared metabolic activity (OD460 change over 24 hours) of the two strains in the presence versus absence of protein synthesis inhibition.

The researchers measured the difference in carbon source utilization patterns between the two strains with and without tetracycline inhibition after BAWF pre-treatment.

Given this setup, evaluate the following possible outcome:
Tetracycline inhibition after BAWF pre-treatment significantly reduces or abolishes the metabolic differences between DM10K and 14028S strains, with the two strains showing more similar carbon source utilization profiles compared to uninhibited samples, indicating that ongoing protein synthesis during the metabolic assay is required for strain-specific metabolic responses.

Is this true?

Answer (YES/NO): NO